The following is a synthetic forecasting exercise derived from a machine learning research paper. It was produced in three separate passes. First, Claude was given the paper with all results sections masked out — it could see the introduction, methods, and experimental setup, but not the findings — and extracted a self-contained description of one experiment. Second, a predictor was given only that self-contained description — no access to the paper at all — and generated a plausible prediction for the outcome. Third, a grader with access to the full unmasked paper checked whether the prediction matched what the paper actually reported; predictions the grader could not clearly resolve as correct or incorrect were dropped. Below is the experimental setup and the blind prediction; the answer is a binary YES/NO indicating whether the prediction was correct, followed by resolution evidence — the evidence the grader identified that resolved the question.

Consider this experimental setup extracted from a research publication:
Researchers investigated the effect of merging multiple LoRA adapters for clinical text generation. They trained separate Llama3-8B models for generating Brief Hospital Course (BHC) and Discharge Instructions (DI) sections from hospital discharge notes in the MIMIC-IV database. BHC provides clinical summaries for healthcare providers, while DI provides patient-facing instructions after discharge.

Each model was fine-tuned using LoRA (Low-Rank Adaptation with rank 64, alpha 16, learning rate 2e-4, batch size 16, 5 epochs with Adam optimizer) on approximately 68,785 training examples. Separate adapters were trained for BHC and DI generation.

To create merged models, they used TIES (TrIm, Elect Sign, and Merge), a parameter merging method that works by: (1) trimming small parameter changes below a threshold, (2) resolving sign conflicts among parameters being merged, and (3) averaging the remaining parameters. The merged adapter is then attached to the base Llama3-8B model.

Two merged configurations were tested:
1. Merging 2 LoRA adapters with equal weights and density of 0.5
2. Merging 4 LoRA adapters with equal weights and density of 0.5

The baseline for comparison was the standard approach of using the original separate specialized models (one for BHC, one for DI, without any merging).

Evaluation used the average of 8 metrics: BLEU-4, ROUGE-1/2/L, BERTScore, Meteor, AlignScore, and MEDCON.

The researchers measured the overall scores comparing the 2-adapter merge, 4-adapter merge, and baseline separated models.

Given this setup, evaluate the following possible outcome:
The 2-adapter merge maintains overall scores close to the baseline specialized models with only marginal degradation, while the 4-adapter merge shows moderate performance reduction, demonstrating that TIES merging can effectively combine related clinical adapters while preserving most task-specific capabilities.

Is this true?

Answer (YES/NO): NO